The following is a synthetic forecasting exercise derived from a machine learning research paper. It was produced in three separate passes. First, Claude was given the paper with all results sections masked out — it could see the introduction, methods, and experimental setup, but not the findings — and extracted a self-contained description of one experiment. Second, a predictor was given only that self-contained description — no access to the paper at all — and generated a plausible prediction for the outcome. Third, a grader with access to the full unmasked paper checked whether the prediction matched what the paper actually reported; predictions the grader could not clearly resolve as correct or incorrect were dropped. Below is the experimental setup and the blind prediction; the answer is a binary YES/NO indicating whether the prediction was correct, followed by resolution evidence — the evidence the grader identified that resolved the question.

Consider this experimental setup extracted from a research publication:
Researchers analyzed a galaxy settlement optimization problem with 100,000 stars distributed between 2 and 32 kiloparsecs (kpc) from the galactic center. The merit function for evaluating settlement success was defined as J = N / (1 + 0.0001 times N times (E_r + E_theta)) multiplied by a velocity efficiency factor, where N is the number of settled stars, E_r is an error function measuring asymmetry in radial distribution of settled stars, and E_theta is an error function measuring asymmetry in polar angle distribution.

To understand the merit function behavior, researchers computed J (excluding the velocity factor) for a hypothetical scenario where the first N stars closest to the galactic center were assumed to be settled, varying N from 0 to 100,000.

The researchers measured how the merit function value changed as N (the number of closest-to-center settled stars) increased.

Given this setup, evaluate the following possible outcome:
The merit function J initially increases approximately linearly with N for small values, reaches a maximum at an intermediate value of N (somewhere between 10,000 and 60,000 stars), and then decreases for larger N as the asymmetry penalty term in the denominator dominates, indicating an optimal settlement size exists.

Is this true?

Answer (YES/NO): NO